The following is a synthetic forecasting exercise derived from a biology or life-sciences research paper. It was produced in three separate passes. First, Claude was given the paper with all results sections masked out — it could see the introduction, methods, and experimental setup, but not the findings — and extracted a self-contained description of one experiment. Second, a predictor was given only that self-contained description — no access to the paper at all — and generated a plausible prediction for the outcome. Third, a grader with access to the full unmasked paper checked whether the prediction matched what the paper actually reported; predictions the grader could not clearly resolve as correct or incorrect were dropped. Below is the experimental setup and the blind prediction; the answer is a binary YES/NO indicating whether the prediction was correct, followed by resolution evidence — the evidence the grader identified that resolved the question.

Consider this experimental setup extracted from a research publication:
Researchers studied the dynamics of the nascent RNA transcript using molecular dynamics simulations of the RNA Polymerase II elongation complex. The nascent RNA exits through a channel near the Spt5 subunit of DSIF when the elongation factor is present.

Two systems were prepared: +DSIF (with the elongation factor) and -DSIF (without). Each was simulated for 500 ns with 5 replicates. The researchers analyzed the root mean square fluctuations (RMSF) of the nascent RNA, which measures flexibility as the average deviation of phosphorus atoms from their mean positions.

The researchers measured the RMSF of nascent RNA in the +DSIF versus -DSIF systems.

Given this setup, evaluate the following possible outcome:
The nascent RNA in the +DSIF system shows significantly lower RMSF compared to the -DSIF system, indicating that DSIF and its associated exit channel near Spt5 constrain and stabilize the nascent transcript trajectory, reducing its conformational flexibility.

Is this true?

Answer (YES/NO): YES